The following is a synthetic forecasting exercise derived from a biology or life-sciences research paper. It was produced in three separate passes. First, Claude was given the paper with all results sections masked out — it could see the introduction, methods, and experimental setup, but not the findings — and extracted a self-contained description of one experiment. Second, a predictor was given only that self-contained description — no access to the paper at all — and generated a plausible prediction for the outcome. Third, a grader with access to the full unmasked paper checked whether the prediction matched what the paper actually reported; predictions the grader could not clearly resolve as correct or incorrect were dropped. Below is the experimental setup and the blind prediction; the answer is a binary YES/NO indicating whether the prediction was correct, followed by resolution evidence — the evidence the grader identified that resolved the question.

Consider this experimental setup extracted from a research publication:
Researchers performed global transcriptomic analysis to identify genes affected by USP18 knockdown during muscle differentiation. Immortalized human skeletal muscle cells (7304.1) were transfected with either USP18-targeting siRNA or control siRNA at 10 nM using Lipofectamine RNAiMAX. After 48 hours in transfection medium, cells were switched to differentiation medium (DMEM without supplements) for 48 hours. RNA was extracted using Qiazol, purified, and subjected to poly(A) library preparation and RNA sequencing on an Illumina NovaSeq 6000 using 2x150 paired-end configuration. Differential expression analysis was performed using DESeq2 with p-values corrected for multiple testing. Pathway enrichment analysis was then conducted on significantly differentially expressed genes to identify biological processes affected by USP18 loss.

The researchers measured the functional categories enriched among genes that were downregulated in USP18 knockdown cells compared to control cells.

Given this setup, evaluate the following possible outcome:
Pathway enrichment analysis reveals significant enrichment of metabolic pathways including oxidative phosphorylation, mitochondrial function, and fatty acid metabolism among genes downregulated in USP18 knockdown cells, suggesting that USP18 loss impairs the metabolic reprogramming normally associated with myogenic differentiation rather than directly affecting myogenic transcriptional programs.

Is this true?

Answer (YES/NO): NO